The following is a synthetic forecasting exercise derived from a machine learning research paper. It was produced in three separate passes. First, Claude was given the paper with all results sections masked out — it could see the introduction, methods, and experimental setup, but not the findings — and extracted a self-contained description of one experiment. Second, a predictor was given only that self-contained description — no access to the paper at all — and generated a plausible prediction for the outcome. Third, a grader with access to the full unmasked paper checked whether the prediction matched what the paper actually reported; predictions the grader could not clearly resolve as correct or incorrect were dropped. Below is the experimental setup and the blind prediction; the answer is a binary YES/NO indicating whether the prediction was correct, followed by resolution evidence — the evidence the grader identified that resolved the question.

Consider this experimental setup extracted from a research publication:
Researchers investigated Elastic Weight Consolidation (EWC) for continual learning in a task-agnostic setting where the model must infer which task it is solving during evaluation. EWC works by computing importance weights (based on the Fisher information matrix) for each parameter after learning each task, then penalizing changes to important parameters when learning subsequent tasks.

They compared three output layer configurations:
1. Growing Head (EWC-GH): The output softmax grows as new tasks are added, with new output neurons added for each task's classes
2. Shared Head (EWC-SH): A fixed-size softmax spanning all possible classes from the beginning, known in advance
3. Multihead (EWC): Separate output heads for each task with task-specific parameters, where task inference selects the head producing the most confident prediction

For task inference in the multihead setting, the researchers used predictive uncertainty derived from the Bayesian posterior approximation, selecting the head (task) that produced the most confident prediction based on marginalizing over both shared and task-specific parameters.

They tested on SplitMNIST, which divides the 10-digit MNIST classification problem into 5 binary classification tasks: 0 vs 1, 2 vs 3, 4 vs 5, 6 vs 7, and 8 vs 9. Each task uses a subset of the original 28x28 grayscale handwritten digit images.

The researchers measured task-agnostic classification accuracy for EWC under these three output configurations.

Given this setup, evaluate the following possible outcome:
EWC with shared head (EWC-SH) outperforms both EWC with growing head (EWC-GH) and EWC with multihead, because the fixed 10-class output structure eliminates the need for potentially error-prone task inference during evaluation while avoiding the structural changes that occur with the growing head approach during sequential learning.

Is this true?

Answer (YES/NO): NO